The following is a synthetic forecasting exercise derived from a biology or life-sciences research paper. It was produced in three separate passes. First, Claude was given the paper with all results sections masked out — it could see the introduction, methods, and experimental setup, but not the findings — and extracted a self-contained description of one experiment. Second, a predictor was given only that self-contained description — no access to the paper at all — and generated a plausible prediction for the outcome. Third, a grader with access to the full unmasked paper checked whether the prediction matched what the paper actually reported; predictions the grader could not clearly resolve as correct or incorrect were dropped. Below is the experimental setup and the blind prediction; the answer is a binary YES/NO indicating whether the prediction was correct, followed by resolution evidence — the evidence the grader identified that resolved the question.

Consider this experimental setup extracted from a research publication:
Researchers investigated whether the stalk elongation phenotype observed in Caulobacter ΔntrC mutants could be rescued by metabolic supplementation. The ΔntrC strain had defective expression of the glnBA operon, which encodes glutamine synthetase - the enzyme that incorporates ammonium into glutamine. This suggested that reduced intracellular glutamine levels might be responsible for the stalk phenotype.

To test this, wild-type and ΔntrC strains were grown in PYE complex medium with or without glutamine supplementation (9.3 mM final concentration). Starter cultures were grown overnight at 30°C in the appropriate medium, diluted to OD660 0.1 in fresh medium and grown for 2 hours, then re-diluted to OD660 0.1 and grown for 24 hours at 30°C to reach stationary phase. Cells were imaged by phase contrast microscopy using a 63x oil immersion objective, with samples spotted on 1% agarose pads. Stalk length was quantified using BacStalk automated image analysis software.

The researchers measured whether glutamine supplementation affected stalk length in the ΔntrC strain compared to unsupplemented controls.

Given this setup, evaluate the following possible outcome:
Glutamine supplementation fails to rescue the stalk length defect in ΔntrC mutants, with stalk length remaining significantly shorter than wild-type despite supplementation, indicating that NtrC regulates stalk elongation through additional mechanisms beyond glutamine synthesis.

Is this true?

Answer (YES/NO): NO